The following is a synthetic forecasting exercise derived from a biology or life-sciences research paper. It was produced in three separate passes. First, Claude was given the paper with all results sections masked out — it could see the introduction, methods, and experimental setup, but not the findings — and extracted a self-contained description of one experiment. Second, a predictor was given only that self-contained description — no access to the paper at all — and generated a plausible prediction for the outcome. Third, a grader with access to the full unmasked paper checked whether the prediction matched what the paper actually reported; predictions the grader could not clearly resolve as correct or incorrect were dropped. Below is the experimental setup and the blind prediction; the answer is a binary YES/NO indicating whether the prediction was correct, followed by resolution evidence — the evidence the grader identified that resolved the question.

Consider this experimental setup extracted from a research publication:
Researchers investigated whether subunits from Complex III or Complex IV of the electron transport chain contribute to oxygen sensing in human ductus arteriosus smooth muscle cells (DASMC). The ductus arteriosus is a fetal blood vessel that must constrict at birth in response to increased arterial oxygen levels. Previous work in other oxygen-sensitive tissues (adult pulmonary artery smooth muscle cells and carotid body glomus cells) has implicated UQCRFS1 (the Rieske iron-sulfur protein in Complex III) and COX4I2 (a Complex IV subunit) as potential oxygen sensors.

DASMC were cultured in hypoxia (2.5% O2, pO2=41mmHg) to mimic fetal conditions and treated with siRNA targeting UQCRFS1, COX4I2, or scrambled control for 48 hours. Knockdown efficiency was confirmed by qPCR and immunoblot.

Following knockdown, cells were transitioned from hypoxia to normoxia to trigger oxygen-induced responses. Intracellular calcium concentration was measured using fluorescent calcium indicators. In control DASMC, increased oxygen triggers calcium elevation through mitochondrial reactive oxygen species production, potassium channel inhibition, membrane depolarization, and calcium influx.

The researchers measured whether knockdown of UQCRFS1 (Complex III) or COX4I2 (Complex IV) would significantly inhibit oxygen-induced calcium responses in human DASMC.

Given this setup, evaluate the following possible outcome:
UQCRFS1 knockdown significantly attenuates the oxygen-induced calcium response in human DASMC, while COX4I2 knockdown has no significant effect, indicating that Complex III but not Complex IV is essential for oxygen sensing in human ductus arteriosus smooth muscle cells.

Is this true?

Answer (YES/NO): NO